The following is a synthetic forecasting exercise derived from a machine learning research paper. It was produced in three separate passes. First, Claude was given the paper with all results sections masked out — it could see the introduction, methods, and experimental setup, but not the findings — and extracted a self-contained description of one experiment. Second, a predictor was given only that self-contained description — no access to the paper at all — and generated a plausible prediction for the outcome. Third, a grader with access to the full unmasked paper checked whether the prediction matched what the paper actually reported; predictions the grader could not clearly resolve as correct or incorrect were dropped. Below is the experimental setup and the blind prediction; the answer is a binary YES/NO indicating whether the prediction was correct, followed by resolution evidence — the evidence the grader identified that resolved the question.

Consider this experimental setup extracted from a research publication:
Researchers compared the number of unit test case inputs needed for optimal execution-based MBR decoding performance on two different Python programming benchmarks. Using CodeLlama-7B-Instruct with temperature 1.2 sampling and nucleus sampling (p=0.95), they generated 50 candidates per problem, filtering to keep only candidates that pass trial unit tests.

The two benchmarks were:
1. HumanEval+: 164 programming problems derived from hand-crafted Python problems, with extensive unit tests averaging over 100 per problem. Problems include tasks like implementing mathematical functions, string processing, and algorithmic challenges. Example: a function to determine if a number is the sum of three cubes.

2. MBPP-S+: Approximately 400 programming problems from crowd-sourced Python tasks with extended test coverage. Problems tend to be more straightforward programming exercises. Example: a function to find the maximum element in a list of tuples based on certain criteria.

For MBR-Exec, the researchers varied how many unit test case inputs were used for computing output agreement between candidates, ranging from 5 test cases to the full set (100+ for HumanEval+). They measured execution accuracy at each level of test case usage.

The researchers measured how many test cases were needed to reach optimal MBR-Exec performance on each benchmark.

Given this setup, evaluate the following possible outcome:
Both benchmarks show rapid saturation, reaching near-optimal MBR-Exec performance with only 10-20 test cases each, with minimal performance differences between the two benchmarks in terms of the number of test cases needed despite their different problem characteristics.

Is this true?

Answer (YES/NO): NO